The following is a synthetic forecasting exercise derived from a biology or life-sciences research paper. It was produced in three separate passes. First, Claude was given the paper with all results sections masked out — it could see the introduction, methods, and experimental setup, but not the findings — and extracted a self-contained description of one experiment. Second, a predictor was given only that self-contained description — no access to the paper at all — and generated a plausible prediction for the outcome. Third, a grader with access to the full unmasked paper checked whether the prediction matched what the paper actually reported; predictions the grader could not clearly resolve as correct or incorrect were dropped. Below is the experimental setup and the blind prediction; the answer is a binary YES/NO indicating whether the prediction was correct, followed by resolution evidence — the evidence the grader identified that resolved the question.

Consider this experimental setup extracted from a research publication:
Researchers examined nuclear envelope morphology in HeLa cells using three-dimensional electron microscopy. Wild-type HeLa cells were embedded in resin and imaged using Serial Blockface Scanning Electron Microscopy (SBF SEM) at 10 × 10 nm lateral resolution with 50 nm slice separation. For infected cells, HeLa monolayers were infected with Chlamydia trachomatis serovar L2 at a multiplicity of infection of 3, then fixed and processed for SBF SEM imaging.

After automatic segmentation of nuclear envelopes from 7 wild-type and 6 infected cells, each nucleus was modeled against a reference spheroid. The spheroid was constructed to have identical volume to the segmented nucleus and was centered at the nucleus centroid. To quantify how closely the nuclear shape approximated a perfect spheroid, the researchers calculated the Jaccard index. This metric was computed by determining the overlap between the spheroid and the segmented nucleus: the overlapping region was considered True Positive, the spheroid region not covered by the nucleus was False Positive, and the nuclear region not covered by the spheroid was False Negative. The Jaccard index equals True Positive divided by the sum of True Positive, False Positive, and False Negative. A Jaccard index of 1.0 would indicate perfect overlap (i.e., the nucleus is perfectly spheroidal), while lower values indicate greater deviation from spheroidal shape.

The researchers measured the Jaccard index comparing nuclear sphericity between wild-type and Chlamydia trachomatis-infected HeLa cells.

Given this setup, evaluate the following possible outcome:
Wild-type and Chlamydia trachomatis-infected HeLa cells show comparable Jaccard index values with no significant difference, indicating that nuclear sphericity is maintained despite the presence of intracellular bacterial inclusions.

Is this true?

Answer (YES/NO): YES